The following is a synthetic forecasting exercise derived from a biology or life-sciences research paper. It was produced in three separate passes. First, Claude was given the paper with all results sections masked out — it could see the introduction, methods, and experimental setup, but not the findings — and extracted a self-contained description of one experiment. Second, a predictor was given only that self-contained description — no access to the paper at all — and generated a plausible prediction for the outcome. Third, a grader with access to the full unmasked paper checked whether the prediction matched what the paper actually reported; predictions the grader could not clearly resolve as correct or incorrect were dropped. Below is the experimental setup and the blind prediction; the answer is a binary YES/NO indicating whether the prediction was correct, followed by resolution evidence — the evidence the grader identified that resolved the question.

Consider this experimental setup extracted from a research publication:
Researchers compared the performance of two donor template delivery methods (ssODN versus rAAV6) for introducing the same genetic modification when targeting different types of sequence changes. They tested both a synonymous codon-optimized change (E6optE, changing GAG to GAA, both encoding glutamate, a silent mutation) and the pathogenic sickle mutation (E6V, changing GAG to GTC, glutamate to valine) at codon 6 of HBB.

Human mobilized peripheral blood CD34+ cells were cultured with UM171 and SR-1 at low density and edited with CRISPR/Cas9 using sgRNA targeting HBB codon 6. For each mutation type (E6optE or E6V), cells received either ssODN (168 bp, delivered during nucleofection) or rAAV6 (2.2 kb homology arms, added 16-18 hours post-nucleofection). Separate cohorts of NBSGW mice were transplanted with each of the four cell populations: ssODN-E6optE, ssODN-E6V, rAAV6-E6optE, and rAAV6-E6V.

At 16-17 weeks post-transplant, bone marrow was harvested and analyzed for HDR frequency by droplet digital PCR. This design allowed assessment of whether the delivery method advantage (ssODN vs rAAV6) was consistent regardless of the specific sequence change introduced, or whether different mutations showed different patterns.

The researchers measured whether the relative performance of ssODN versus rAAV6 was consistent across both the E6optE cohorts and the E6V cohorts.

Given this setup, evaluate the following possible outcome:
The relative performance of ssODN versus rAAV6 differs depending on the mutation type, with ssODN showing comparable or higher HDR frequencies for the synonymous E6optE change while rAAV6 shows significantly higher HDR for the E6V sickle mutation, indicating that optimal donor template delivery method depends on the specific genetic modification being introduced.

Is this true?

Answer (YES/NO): NO